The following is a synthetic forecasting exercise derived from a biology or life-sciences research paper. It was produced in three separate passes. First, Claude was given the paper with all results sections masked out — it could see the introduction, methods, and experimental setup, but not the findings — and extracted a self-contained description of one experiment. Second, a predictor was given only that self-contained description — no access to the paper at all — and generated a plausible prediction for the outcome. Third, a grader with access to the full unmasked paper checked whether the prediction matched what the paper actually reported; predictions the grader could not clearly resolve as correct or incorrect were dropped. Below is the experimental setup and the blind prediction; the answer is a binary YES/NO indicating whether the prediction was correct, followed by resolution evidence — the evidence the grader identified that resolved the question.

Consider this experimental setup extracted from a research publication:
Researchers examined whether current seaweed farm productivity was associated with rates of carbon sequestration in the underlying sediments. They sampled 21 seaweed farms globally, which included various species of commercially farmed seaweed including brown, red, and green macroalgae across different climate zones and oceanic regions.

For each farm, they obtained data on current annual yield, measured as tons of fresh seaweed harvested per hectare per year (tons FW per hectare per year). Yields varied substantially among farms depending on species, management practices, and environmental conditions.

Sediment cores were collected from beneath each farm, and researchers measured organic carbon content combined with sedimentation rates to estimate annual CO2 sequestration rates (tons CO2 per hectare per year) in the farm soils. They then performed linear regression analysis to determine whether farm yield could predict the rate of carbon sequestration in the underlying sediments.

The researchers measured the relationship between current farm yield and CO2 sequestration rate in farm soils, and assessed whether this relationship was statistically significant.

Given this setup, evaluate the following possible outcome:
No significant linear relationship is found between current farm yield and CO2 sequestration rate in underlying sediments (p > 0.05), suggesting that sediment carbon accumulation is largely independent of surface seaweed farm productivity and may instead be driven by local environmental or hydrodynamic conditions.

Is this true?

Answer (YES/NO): NO